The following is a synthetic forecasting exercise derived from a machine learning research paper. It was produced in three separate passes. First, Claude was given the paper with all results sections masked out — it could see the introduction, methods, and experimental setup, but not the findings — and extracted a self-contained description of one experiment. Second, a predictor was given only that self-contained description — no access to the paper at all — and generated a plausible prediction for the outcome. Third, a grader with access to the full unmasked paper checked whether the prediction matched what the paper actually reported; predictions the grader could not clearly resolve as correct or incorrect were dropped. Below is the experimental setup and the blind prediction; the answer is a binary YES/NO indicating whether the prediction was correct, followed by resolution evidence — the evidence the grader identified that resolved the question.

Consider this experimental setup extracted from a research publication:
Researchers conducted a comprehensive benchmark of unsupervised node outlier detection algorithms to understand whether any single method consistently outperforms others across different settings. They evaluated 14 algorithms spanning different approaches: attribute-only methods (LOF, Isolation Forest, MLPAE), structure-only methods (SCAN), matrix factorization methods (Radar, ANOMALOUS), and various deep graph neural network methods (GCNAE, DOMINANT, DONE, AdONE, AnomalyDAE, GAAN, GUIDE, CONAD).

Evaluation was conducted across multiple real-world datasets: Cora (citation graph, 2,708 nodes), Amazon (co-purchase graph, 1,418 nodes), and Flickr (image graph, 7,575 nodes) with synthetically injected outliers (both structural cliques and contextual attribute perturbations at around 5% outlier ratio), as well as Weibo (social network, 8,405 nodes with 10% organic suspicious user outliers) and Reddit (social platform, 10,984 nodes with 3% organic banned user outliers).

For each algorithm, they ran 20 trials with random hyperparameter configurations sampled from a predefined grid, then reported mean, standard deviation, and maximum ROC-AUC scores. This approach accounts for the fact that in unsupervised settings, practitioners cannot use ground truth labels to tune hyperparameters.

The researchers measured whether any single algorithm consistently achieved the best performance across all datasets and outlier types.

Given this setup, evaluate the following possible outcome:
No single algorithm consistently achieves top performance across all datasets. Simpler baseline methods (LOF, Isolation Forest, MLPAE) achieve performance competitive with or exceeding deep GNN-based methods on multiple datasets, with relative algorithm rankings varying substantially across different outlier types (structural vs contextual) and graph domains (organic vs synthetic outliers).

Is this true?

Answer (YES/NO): NO